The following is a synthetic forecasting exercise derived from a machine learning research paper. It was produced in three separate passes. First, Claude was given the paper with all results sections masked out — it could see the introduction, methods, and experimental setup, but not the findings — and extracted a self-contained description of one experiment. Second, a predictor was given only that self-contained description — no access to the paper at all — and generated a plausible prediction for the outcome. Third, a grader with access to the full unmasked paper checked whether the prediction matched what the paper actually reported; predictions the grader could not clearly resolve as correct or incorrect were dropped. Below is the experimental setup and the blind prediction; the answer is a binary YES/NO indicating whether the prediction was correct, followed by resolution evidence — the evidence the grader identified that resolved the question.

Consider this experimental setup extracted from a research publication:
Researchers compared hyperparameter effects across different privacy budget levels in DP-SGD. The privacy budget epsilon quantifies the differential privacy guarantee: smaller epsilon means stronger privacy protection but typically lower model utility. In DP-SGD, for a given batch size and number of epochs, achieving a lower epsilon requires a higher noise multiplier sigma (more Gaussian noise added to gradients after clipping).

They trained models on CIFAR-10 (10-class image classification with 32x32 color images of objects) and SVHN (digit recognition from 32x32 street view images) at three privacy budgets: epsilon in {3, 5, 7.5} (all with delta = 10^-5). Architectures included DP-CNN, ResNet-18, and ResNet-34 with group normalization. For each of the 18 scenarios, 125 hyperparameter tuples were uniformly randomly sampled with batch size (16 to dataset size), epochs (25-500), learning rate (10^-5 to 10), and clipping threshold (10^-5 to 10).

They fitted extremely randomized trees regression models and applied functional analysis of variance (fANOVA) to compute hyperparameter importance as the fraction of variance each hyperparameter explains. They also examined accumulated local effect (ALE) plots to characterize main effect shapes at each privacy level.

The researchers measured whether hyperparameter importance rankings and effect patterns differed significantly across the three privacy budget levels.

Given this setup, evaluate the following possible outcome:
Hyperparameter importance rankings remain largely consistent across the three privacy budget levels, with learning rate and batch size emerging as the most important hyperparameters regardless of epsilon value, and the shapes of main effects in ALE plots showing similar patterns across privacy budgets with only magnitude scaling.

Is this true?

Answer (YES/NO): NO